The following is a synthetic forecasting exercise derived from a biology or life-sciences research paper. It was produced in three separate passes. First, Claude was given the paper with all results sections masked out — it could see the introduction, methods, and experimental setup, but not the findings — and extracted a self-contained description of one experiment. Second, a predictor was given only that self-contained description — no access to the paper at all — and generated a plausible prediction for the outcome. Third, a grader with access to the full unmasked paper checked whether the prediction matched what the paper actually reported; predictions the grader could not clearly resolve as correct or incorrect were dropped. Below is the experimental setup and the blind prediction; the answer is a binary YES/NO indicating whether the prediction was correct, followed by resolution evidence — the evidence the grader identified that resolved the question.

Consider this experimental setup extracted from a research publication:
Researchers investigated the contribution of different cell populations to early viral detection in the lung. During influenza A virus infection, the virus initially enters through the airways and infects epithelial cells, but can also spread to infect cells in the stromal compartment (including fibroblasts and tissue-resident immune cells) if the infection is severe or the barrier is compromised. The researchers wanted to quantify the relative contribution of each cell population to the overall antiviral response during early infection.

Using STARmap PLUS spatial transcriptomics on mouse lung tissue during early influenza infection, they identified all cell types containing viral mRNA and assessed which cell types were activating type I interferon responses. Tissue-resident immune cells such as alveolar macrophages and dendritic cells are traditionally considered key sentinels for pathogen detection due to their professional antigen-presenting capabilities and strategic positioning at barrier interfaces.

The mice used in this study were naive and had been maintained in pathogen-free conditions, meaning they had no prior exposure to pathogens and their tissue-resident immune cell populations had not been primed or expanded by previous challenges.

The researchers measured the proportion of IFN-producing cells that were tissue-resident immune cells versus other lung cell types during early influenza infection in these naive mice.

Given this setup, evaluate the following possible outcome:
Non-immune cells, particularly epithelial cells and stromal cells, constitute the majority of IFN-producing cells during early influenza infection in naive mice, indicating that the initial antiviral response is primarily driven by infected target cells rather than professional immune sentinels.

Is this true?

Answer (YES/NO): YES